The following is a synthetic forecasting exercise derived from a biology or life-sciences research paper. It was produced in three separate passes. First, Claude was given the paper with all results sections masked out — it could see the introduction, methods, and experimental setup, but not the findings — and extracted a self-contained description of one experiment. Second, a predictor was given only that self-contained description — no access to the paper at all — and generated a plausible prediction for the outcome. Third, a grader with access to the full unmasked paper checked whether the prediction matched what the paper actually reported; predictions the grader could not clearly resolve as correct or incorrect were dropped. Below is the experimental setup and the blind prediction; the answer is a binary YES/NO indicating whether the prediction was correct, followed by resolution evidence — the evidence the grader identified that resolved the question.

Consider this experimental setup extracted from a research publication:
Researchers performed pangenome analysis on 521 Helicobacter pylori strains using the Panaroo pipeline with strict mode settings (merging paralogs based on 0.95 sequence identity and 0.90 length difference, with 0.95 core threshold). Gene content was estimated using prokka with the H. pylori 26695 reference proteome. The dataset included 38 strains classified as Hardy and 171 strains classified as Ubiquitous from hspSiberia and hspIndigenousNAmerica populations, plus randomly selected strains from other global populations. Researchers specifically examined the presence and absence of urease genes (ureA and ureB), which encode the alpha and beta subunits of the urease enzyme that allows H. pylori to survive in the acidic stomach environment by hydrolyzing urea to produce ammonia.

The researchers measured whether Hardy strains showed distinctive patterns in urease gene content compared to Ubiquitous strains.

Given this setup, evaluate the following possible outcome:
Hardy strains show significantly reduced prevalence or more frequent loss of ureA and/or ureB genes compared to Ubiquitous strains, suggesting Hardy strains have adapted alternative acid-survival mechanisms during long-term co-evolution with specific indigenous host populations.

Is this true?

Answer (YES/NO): NO